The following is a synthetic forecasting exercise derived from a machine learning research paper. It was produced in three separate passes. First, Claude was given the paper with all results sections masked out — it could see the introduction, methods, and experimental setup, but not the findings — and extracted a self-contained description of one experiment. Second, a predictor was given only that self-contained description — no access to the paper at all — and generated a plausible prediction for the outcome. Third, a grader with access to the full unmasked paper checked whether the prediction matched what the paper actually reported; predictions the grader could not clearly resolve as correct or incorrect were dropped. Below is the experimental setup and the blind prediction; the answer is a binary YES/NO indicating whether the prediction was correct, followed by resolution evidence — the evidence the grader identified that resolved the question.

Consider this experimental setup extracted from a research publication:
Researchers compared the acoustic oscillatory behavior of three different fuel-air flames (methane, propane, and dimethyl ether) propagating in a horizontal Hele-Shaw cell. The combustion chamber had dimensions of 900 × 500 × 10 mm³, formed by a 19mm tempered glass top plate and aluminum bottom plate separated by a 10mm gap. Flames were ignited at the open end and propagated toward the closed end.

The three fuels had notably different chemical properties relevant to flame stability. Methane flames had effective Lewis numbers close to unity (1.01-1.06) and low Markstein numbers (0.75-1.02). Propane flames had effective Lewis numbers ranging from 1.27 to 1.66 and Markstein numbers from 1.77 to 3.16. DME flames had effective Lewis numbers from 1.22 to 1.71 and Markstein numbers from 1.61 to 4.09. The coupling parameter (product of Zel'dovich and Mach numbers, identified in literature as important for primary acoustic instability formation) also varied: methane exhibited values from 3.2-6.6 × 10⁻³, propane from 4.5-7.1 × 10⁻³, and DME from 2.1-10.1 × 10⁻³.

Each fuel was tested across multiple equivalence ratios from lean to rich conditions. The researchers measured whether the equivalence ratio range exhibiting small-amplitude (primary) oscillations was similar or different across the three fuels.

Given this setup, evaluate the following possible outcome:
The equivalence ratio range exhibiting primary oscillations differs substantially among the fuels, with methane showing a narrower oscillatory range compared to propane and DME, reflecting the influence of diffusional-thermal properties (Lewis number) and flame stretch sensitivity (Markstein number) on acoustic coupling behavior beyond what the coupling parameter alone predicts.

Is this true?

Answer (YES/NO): NO